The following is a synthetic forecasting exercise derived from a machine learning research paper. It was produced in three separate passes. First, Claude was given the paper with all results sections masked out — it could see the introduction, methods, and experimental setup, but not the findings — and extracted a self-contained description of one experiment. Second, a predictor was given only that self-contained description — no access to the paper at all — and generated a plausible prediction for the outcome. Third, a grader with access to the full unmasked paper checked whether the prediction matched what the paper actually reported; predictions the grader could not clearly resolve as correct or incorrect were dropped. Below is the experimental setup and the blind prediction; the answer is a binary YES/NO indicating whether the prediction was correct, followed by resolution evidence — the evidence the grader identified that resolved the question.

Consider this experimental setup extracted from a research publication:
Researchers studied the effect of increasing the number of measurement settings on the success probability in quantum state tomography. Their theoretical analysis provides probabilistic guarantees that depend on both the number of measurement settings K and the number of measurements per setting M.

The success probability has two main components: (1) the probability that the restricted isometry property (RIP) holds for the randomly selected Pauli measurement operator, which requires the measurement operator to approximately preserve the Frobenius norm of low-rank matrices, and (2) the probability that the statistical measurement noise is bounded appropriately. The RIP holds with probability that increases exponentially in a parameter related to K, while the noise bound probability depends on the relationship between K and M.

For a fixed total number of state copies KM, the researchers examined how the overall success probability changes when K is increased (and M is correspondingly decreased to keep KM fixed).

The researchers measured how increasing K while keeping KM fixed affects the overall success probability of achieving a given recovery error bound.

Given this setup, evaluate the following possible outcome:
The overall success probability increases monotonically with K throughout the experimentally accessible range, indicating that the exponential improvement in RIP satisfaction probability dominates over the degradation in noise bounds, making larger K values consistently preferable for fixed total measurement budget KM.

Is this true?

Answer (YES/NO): YES